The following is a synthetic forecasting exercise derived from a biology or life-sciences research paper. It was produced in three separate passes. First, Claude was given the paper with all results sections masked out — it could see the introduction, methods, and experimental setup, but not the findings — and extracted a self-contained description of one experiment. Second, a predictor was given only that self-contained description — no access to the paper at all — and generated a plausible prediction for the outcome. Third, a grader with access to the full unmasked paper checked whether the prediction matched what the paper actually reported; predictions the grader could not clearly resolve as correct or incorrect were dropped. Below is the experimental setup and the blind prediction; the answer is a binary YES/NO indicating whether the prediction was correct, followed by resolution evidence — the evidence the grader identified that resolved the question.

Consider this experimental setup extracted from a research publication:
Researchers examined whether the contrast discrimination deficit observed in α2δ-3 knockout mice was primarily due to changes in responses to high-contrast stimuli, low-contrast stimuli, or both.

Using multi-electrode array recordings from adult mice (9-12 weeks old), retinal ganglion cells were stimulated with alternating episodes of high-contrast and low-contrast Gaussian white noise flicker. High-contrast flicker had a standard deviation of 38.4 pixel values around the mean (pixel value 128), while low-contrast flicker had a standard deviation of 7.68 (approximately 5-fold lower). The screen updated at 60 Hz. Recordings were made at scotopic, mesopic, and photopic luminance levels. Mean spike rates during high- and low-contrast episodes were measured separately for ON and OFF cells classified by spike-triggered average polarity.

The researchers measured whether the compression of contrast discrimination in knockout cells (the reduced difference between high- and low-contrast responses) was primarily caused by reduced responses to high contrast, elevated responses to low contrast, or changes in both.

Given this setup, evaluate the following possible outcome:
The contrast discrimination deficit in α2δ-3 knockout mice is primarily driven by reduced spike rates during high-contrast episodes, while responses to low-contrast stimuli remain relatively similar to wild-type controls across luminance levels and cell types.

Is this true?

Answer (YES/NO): NO